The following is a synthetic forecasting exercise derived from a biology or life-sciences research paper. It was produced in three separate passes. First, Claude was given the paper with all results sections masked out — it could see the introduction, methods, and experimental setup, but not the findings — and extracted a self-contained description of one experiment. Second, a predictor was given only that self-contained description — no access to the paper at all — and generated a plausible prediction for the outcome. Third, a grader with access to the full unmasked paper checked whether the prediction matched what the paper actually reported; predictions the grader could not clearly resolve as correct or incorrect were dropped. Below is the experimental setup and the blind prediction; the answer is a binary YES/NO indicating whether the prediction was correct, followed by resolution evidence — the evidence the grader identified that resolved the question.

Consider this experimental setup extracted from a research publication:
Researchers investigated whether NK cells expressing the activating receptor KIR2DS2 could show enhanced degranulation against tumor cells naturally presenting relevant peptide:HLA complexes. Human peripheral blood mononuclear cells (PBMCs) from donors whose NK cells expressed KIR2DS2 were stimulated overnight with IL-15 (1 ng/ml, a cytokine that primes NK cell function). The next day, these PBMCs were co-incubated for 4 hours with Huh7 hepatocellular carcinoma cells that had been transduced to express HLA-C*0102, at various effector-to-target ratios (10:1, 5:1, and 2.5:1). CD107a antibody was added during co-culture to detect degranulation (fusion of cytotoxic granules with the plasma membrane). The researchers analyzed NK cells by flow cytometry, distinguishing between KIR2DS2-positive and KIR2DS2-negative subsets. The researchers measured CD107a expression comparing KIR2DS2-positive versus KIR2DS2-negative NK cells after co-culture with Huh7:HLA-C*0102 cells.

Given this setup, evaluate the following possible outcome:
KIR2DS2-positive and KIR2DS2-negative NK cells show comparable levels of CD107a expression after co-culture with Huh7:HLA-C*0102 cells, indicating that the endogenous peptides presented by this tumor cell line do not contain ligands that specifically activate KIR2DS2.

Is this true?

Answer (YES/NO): NO